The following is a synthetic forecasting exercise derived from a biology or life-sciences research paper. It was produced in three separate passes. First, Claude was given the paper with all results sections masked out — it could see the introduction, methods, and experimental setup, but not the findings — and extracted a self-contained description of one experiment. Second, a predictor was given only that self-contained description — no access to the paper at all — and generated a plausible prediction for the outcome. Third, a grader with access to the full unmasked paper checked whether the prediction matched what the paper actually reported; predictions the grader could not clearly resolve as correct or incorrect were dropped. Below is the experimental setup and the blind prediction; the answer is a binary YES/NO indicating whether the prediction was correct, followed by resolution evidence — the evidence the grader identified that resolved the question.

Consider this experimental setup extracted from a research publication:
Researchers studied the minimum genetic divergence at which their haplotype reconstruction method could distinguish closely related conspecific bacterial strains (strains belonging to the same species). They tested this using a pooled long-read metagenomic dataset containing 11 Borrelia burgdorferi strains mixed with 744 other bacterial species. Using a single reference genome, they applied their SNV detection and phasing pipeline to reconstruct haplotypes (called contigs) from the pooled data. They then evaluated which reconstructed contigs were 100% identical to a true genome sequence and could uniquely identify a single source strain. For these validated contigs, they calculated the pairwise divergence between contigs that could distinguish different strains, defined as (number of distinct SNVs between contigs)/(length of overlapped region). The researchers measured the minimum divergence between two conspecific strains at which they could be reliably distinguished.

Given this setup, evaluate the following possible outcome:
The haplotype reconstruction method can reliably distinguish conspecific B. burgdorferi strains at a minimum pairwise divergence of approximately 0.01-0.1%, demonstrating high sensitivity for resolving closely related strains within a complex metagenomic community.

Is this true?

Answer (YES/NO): YES